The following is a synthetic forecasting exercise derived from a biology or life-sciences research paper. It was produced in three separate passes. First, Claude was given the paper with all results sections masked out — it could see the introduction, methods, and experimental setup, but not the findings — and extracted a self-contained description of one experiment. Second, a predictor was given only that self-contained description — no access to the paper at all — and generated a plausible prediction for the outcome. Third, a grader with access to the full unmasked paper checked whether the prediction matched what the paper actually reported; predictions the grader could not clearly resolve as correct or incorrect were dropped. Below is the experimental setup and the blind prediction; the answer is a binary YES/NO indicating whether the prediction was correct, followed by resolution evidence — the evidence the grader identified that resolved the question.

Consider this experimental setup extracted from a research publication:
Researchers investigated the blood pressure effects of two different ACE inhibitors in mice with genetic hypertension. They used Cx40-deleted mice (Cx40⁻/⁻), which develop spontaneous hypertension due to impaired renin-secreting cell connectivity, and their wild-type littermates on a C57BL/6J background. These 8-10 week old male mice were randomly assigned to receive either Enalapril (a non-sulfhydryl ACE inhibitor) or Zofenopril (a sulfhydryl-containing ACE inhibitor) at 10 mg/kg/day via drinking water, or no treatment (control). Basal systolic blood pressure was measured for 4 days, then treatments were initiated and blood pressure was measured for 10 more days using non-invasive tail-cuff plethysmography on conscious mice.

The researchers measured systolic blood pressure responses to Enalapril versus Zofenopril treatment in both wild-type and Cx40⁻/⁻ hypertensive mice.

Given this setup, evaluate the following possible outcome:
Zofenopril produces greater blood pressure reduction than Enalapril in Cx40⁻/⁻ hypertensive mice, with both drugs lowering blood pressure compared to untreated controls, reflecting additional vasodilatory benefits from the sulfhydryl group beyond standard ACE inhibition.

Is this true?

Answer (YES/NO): NO